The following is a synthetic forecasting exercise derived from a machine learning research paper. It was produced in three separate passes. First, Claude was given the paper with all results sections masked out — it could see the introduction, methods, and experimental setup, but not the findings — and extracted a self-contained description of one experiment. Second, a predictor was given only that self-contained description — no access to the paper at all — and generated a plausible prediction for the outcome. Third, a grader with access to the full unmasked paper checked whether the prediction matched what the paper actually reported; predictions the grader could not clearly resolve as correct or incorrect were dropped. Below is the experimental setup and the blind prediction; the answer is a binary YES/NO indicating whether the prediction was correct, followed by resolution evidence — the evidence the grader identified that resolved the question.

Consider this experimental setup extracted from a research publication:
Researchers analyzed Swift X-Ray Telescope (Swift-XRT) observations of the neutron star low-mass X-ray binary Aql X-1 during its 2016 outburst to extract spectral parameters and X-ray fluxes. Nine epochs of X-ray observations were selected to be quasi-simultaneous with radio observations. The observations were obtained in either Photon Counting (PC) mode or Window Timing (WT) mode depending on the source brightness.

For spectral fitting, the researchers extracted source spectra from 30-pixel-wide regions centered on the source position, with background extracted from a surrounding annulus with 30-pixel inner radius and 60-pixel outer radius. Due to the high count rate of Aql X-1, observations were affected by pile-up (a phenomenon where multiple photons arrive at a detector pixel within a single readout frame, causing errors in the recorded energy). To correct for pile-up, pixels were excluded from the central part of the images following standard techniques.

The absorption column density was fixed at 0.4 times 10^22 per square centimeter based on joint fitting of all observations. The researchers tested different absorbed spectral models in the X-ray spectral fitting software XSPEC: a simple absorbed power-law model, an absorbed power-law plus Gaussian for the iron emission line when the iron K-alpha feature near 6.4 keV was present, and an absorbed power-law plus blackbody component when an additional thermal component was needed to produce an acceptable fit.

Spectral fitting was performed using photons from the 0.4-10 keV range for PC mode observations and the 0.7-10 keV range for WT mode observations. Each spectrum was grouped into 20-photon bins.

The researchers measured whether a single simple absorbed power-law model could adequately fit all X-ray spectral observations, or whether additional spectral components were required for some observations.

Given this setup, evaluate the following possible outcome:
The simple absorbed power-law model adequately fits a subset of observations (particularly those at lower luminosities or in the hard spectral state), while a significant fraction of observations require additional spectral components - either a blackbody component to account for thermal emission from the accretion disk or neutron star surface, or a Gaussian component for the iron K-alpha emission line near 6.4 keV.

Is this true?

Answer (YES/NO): NO